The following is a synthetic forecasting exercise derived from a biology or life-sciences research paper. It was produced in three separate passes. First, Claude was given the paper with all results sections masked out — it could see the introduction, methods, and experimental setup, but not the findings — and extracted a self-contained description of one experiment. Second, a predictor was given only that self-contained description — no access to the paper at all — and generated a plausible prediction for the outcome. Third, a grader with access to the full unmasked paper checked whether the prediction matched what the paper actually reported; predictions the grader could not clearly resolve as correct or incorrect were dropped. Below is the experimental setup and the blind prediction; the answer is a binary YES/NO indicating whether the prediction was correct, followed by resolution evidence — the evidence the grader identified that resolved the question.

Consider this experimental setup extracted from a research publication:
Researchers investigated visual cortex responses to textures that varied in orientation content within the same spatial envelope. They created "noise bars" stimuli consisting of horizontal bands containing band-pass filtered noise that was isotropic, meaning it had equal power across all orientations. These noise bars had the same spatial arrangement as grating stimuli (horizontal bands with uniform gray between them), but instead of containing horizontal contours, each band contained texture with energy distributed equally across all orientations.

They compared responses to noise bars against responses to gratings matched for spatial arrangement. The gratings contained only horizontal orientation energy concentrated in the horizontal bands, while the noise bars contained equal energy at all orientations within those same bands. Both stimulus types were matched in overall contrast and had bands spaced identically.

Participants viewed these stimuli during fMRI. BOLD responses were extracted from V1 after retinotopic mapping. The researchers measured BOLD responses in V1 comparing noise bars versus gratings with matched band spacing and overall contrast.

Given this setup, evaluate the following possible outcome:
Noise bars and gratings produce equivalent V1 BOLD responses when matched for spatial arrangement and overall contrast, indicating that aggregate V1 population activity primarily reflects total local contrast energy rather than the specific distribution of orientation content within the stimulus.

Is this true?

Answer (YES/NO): NO